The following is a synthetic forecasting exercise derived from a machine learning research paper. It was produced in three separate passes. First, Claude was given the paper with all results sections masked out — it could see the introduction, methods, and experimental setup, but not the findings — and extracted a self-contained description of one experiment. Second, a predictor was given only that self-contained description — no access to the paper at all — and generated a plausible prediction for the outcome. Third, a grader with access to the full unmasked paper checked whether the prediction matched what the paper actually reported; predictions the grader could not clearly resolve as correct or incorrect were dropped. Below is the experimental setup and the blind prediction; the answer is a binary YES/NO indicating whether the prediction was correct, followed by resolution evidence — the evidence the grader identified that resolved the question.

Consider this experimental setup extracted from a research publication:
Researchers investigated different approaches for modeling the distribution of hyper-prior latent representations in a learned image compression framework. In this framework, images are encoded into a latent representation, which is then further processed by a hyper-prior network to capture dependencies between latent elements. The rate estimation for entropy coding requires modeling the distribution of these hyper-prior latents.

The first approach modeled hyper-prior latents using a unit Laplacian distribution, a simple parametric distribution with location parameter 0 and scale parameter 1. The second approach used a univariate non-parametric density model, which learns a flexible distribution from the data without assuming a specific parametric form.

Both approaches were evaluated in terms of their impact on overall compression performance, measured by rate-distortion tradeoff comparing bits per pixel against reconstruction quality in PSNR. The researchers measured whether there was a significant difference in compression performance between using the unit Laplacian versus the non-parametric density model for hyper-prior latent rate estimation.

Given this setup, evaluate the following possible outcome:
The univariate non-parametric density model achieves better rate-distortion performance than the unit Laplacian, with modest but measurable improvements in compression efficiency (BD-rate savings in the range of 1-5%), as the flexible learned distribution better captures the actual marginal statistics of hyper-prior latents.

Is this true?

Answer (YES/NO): NO